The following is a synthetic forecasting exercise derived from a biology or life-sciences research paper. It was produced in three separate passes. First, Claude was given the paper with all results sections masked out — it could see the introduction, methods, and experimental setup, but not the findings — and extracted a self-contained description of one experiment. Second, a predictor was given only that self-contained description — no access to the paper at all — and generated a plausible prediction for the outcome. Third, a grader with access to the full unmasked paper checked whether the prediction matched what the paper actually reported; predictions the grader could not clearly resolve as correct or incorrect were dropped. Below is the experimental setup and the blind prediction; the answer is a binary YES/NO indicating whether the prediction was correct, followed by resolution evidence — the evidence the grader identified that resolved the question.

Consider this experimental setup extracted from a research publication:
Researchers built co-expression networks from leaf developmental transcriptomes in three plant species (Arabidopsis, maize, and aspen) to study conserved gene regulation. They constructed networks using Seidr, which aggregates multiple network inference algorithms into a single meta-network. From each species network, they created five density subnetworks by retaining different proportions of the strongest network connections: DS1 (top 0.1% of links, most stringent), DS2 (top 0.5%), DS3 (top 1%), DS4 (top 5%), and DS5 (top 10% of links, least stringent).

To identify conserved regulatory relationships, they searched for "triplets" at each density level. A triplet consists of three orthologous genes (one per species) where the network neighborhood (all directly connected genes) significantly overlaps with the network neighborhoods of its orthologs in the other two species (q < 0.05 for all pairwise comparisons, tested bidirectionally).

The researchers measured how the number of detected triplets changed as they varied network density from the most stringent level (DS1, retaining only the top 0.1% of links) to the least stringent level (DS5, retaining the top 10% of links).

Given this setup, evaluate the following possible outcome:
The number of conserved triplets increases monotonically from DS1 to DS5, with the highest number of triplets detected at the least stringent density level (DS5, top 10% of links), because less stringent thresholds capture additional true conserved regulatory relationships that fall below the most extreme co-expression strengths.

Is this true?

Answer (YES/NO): YES